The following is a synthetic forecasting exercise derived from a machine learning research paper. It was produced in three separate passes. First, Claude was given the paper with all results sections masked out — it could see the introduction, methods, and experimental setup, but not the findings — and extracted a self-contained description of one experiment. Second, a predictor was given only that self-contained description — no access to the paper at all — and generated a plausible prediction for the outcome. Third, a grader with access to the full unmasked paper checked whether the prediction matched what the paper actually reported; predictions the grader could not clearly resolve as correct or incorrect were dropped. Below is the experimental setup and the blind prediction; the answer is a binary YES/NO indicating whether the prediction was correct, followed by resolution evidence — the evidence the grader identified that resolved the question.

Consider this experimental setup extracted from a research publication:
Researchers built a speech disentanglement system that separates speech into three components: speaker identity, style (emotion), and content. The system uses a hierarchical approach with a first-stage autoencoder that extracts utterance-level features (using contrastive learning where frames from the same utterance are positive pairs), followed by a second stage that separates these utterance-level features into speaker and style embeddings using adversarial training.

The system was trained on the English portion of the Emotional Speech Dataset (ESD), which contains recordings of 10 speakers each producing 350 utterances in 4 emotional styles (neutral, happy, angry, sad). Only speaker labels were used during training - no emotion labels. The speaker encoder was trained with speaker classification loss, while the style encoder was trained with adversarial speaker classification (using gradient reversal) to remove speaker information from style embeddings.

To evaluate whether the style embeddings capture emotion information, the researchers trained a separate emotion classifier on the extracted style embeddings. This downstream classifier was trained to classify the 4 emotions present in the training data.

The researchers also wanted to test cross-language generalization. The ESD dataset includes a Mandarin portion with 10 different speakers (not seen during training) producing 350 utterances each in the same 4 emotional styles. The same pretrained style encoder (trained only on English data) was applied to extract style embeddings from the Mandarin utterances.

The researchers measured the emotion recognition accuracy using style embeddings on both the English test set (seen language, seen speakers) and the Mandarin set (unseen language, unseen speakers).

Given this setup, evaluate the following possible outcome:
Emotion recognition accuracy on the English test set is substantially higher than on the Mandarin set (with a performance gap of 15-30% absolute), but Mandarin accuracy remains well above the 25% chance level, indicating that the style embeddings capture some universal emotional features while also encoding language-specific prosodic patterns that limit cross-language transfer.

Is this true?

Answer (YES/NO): NO